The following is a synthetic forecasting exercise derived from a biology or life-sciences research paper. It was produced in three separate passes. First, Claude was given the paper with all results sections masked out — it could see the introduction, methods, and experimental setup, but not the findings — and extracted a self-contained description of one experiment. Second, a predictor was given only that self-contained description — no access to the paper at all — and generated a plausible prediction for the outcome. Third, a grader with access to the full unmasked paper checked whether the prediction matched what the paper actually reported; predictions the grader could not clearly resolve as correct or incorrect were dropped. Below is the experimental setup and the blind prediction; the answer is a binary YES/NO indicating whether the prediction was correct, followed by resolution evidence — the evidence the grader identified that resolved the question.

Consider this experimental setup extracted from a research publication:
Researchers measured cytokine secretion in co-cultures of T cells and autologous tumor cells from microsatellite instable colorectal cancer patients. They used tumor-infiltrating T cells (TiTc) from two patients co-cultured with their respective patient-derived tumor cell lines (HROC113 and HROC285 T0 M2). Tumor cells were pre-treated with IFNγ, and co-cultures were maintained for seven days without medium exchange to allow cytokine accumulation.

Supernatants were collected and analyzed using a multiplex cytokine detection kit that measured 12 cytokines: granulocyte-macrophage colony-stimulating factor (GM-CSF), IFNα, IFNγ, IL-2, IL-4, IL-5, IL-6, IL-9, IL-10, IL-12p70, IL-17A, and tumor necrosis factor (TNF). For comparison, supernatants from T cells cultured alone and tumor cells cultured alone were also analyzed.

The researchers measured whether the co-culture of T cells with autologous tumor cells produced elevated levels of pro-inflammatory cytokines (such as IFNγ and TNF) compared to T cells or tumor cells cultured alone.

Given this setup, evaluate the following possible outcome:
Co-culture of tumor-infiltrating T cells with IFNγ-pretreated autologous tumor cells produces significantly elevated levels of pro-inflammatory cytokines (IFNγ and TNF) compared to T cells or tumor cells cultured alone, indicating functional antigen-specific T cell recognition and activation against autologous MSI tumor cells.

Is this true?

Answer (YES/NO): NO